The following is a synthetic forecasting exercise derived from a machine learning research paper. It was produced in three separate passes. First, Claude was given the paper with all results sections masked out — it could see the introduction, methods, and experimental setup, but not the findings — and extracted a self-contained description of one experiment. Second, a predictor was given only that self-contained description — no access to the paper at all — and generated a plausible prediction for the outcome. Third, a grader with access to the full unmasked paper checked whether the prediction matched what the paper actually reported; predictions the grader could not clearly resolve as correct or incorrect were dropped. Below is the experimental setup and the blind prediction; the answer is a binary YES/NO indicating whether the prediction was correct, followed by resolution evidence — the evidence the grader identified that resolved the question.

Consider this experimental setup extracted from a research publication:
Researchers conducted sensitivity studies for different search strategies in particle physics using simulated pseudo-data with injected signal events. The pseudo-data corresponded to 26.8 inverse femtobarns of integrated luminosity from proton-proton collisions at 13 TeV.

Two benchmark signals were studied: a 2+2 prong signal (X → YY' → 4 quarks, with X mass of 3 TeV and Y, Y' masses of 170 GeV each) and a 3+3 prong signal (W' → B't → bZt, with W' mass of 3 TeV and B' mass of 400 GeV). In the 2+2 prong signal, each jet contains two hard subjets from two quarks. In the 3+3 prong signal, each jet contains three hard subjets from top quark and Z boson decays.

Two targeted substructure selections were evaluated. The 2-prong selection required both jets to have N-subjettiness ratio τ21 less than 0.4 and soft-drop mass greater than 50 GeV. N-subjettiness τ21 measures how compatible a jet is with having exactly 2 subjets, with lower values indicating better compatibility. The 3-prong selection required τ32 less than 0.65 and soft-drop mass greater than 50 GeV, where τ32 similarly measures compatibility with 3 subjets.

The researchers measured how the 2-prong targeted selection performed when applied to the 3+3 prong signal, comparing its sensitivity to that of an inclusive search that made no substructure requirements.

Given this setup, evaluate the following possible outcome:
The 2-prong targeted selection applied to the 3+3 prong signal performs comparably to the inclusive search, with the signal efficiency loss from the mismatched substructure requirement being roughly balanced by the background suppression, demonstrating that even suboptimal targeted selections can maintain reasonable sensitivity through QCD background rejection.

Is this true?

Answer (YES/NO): NO